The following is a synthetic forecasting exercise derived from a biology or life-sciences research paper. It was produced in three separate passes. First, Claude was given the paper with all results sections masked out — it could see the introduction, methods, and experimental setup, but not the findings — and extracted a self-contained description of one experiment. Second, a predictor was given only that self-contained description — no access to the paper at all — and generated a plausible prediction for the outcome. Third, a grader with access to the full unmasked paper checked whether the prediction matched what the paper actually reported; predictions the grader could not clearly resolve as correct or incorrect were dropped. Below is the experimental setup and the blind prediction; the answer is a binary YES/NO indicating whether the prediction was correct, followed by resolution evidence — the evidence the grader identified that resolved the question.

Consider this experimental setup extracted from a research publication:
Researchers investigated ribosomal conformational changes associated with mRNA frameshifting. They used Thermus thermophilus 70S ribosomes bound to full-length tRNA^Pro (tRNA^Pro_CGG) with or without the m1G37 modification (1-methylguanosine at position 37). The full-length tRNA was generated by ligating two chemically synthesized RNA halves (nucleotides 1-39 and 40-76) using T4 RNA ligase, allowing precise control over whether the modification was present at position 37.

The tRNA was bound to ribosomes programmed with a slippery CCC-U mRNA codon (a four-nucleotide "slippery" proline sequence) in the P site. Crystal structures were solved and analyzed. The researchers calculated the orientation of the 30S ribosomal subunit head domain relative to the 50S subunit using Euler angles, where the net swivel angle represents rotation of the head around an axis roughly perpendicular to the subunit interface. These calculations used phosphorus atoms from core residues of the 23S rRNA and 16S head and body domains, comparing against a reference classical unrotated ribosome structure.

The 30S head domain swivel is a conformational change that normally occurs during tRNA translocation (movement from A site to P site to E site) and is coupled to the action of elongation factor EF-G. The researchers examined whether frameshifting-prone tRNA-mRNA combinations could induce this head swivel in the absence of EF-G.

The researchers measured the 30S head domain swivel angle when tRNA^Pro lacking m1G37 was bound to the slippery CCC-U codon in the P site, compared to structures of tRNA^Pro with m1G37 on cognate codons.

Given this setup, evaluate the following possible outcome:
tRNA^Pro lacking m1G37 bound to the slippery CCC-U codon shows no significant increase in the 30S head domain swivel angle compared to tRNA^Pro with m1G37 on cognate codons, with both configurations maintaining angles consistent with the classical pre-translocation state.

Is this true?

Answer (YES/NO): NO